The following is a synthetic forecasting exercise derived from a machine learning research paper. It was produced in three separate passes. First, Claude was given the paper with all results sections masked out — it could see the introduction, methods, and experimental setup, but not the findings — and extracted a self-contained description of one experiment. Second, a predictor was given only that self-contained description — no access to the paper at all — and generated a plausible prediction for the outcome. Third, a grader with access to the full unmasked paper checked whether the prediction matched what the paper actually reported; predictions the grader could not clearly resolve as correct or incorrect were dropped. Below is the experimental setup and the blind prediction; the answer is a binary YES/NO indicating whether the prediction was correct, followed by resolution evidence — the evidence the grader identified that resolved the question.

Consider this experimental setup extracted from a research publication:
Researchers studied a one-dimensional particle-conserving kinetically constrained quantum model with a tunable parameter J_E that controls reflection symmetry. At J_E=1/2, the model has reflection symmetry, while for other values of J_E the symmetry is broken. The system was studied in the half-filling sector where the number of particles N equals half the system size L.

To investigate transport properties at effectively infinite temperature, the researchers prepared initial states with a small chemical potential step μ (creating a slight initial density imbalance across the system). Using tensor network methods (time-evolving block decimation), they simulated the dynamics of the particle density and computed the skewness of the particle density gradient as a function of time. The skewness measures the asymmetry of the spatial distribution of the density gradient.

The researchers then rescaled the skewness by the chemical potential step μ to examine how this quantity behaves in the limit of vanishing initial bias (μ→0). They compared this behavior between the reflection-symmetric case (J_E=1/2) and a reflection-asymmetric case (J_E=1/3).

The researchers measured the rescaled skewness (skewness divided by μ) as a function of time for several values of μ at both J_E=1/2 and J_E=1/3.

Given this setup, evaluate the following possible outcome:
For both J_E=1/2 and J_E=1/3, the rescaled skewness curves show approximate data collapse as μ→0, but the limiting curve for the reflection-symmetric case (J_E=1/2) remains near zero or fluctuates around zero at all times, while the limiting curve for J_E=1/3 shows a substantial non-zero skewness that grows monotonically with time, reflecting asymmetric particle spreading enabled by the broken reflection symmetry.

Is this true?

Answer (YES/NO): NO